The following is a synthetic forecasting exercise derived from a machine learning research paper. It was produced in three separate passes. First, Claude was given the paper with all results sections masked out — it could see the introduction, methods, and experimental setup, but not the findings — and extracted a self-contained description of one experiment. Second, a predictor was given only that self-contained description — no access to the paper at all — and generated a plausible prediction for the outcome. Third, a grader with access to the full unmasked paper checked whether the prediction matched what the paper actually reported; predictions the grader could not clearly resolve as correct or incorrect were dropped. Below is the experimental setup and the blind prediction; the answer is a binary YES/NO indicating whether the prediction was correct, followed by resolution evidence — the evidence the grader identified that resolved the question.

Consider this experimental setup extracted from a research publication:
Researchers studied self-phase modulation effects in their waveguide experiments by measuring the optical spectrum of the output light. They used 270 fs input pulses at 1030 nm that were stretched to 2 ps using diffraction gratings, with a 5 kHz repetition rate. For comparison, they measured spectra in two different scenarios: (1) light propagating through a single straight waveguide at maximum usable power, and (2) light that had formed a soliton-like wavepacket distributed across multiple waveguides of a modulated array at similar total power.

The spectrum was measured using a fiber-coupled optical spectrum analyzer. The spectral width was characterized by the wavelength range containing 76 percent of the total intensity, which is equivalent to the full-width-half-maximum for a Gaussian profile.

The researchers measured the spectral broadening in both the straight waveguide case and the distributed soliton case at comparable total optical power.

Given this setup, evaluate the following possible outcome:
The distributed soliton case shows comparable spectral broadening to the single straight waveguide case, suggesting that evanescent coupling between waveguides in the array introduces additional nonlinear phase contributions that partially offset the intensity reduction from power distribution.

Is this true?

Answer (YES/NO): NO